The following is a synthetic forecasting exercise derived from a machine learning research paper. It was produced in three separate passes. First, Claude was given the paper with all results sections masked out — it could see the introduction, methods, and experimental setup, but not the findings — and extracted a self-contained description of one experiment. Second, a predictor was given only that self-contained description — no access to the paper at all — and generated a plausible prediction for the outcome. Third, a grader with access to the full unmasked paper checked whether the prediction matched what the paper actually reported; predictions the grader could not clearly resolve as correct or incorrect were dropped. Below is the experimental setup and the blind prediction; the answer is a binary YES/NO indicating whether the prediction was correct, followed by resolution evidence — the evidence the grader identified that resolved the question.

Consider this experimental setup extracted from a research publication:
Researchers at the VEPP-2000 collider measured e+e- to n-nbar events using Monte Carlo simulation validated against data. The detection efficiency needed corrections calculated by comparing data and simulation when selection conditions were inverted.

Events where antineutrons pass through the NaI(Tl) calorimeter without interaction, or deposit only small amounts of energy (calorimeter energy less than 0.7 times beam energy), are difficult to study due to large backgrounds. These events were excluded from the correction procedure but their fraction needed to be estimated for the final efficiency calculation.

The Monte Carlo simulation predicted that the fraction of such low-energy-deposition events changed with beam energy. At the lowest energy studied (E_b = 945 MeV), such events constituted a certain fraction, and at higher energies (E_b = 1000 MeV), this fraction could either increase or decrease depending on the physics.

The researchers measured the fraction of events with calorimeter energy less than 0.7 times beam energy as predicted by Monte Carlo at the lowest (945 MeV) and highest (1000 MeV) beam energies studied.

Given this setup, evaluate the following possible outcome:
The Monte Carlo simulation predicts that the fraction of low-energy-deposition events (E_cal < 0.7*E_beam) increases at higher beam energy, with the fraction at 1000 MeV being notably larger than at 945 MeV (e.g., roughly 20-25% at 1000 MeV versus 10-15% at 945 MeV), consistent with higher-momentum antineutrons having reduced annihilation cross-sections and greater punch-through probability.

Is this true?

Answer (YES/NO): NO